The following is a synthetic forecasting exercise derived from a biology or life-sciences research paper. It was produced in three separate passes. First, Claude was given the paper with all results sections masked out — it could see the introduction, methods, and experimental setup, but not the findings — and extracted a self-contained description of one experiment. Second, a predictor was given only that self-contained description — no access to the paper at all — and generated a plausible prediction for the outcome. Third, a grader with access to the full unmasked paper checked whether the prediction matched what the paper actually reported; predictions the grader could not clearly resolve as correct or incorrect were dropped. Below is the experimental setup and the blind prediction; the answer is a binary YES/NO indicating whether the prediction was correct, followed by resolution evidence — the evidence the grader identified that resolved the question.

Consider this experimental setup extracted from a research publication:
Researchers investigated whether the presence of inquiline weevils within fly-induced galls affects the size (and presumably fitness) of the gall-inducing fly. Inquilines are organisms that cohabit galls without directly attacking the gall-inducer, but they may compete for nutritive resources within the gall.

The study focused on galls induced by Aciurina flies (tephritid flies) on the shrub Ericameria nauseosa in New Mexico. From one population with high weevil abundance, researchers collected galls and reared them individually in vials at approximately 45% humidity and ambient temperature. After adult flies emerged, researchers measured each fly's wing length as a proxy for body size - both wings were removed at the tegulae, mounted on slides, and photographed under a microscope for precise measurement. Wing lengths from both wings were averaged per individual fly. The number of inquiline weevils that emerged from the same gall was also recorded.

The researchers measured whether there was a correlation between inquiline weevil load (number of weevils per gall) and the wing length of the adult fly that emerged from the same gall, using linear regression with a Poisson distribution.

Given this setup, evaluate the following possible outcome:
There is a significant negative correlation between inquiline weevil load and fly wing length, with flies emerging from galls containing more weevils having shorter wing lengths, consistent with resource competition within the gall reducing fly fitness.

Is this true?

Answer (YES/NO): NO